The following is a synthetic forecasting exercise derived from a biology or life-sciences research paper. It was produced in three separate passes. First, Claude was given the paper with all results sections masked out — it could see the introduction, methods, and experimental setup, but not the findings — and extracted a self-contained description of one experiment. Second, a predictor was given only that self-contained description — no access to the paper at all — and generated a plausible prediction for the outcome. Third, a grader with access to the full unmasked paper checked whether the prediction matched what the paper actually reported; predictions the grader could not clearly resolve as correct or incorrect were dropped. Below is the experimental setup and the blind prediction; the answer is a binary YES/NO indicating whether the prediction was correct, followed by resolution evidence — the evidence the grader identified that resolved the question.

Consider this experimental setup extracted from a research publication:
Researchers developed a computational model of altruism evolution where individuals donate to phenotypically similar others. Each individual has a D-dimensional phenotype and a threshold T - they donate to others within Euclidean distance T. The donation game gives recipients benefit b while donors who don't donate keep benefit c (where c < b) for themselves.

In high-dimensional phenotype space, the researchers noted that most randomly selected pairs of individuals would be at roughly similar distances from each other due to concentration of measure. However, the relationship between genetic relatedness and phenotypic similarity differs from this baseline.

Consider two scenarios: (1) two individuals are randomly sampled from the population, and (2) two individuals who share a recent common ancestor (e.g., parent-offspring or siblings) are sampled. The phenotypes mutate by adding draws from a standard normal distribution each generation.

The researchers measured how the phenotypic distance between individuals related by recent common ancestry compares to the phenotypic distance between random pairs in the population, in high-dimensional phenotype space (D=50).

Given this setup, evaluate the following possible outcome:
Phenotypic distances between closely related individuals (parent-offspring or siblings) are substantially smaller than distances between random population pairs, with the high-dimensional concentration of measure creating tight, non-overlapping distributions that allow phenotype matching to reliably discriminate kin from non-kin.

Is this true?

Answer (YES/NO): YES